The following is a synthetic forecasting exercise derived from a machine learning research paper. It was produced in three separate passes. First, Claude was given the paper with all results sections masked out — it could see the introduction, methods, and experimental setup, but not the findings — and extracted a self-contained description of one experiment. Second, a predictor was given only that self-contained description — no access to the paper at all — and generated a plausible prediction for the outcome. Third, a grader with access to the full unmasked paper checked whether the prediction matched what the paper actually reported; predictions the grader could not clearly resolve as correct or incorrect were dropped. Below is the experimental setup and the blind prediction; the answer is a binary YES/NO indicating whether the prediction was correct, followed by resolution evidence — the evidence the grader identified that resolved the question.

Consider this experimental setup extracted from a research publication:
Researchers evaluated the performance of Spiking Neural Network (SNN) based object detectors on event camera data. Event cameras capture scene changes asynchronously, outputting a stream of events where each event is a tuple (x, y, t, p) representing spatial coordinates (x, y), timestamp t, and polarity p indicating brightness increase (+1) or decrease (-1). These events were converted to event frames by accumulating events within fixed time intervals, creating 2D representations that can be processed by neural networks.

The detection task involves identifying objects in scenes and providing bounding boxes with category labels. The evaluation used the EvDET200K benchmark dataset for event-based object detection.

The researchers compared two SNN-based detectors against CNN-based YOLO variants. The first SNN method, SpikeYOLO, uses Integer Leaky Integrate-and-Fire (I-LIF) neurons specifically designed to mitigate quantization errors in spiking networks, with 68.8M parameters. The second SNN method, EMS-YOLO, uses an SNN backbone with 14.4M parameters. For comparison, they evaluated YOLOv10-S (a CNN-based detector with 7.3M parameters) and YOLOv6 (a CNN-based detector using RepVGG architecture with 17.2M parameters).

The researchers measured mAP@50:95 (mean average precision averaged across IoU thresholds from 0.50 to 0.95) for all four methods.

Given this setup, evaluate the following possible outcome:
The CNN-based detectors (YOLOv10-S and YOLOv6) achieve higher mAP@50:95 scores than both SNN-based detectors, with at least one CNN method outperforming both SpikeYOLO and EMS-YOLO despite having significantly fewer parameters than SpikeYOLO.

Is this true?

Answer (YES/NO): YES